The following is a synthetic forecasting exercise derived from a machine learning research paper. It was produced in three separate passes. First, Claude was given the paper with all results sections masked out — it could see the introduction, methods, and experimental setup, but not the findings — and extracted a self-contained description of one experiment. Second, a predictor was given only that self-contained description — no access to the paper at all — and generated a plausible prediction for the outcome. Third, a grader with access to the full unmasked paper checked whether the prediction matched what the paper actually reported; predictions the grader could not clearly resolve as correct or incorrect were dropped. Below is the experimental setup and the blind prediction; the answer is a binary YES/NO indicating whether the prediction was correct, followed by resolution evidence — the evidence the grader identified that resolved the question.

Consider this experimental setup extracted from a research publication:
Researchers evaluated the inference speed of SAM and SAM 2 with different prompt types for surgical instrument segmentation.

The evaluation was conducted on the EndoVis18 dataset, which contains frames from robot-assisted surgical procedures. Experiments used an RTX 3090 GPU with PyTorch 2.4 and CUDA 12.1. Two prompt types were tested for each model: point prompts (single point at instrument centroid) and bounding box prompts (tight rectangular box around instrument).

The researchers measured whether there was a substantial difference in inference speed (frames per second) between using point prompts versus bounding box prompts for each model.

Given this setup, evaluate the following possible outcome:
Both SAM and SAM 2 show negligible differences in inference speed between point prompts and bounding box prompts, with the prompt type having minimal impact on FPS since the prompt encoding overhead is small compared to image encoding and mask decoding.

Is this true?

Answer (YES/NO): YES